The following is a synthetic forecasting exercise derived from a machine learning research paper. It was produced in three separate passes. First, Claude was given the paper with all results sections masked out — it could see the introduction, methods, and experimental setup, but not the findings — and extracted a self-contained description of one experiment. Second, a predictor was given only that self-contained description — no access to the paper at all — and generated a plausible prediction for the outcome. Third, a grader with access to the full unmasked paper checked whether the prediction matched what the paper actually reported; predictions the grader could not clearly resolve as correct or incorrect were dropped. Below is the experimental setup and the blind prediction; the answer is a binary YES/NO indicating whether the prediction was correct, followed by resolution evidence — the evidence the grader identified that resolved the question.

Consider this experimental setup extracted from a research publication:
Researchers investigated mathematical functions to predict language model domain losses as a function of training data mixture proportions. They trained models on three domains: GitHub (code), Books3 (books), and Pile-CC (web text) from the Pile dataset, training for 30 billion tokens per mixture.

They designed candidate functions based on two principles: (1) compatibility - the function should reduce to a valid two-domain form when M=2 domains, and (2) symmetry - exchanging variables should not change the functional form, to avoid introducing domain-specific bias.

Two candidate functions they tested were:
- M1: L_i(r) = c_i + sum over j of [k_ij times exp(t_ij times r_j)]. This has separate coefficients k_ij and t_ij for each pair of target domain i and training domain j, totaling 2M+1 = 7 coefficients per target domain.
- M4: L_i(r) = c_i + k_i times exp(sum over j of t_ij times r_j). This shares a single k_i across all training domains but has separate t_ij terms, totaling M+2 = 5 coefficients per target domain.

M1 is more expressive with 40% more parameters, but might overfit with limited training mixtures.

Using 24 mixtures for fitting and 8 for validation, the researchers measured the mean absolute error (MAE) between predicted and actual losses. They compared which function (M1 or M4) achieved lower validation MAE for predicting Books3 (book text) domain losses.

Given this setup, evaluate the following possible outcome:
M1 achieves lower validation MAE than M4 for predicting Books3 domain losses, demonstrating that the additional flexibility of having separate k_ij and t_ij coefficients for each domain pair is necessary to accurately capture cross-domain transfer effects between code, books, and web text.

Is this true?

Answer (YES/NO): NO